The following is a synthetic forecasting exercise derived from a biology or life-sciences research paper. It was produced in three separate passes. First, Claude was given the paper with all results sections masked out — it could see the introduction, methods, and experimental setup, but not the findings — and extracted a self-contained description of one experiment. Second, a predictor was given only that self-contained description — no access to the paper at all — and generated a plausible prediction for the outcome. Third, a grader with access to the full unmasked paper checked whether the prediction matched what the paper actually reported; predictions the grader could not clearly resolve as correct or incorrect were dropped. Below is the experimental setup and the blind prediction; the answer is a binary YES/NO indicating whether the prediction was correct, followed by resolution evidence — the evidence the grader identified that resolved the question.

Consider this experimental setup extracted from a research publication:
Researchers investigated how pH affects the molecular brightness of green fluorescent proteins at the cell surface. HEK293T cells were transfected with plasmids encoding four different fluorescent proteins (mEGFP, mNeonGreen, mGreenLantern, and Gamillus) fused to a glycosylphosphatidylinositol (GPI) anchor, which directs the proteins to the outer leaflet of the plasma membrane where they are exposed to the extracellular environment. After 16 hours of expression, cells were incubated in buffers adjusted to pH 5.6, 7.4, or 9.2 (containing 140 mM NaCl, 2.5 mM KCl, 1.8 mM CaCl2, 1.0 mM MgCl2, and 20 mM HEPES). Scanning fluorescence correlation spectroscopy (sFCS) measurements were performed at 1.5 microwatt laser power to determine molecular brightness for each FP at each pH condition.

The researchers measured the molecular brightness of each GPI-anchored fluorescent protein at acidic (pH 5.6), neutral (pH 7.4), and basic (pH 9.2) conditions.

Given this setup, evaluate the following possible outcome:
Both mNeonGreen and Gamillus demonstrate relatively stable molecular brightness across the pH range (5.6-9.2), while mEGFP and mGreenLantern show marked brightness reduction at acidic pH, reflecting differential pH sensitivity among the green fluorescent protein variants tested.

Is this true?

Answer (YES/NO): NO